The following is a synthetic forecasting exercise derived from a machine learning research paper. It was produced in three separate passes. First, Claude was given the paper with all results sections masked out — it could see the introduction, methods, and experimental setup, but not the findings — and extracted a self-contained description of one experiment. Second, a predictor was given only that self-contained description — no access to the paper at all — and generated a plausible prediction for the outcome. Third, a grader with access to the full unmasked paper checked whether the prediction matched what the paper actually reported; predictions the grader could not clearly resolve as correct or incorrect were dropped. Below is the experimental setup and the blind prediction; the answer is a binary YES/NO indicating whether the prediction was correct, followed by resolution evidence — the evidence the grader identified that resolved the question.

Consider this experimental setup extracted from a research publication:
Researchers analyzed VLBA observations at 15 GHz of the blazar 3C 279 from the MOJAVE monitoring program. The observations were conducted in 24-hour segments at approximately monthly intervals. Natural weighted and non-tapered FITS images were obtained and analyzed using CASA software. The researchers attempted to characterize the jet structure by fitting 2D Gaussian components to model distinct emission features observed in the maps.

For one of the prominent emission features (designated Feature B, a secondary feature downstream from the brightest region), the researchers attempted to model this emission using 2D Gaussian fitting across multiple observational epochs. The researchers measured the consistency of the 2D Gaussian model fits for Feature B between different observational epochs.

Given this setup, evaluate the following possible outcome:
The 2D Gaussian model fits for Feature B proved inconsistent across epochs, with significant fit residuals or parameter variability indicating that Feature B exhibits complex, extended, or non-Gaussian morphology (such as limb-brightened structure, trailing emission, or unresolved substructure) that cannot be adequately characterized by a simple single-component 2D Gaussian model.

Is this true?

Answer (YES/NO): NO